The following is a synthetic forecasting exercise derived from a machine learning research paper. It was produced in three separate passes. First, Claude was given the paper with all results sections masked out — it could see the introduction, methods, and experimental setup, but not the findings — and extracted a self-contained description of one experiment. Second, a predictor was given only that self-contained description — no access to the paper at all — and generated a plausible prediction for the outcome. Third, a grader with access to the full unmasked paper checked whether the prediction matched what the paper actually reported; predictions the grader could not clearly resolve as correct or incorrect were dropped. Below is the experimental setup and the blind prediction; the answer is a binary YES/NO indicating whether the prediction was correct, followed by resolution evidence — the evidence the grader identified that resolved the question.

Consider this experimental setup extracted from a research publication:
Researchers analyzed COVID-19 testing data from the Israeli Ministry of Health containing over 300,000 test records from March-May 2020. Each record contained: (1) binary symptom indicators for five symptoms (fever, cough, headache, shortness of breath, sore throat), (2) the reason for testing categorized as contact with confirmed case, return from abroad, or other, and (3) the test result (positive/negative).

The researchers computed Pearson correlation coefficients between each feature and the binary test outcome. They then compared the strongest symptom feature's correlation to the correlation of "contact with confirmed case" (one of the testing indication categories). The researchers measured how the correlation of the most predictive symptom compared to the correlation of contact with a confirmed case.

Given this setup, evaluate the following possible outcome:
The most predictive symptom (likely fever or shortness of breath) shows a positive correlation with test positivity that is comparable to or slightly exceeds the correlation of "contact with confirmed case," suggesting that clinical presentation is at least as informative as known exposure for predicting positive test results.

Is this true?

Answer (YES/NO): NO